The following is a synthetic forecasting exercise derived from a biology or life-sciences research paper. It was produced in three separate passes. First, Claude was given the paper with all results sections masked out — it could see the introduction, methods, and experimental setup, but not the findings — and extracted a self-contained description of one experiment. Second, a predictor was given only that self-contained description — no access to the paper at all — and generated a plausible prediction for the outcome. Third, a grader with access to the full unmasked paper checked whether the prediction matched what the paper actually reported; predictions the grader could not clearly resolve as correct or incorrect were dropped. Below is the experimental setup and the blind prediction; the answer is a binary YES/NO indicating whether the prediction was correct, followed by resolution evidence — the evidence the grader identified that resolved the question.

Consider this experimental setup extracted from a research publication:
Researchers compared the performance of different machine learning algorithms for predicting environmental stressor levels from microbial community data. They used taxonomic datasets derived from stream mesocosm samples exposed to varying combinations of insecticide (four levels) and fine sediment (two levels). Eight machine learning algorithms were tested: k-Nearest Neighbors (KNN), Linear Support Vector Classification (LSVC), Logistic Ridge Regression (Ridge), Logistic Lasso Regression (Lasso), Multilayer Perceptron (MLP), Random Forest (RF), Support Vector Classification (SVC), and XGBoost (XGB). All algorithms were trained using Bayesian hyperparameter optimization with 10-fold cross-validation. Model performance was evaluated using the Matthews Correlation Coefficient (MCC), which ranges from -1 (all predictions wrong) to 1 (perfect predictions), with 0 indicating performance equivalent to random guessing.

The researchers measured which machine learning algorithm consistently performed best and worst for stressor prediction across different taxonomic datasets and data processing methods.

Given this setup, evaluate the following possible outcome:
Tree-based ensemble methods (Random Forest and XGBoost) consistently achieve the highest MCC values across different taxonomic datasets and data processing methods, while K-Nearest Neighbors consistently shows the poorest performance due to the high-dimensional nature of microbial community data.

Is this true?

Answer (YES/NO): NO